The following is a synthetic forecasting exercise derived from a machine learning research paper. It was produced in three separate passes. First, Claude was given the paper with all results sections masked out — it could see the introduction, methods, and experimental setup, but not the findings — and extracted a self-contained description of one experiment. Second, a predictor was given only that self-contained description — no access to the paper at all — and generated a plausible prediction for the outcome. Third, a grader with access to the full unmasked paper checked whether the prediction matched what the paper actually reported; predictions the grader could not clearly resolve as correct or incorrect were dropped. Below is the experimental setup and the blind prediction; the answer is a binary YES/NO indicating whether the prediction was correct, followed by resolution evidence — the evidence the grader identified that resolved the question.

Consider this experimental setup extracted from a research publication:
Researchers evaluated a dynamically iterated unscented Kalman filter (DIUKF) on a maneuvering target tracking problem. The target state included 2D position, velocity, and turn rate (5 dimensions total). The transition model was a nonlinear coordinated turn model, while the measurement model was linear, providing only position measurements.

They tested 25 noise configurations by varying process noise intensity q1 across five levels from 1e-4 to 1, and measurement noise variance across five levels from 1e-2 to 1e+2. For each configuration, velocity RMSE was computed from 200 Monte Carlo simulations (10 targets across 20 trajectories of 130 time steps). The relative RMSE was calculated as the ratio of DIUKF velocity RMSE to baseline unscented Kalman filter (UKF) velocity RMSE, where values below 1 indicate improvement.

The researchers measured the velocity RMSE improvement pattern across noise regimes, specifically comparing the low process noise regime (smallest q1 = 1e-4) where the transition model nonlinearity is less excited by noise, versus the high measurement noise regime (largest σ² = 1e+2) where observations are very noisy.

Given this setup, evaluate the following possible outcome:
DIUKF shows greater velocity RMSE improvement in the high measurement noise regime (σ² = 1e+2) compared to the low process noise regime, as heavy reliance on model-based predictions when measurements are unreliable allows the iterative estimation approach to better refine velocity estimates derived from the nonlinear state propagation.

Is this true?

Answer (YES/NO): YES